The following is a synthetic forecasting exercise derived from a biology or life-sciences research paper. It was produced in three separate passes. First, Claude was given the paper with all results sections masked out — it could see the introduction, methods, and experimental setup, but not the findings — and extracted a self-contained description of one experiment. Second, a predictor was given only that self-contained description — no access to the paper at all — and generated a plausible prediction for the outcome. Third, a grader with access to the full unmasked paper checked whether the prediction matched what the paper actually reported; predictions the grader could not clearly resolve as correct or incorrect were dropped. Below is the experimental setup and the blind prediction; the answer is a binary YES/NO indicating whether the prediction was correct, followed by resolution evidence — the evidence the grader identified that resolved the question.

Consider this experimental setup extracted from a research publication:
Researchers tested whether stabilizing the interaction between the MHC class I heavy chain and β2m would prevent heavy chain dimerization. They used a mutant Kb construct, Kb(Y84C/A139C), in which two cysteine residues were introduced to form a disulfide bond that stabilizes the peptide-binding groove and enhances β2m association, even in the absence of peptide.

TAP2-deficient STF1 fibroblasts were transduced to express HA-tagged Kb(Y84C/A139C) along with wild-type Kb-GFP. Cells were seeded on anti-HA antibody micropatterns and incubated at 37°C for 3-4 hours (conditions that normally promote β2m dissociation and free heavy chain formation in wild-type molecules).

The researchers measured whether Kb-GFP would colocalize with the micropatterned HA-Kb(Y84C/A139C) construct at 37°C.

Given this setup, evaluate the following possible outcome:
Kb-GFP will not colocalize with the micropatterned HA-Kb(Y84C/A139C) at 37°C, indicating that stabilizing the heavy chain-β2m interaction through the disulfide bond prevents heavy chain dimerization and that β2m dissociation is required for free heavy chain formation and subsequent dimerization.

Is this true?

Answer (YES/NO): YES